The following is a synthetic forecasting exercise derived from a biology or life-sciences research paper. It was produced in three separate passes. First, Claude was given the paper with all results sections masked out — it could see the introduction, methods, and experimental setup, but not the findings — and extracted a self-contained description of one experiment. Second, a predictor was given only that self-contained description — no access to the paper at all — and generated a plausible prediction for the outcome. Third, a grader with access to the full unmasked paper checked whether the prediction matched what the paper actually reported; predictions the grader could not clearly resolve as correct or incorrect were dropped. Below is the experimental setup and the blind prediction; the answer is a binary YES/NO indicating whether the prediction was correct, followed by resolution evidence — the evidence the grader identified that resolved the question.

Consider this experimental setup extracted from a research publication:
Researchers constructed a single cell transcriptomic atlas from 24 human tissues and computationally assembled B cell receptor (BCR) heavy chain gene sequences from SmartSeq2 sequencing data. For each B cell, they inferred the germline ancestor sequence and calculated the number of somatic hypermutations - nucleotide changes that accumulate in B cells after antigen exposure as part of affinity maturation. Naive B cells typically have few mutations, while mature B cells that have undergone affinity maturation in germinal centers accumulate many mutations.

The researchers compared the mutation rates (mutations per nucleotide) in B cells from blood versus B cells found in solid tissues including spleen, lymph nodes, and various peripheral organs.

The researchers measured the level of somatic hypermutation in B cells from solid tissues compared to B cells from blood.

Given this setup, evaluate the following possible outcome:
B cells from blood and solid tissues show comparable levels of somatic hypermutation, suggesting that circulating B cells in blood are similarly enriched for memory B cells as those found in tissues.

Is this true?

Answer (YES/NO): NO